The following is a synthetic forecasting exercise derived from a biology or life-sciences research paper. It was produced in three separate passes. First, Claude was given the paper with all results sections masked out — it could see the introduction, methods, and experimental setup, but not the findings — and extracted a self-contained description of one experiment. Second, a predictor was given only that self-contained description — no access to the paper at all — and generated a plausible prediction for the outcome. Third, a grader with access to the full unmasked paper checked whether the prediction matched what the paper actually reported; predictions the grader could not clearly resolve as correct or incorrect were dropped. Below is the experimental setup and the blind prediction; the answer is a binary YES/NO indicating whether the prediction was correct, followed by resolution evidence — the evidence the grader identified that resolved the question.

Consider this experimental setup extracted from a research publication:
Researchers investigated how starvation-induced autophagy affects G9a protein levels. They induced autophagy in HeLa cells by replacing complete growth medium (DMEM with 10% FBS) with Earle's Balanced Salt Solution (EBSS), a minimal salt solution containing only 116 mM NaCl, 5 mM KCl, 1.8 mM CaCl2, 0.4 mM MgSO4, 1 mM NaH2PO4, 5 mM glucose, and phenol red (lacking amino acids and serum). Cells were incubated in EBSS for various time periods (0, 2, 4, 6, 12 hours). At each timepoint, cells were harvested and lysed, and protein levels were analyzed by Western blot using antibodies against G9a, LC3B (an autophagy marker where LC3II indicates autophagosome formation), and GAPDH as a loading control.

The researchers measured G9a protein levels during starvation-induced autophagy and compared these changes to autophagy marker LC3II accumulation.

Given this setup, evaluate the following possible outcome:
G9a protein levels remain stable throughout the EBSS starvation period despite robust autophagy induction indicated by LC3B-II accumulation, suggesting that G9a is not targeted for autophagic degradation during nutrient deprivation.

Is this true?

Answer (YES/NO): NO